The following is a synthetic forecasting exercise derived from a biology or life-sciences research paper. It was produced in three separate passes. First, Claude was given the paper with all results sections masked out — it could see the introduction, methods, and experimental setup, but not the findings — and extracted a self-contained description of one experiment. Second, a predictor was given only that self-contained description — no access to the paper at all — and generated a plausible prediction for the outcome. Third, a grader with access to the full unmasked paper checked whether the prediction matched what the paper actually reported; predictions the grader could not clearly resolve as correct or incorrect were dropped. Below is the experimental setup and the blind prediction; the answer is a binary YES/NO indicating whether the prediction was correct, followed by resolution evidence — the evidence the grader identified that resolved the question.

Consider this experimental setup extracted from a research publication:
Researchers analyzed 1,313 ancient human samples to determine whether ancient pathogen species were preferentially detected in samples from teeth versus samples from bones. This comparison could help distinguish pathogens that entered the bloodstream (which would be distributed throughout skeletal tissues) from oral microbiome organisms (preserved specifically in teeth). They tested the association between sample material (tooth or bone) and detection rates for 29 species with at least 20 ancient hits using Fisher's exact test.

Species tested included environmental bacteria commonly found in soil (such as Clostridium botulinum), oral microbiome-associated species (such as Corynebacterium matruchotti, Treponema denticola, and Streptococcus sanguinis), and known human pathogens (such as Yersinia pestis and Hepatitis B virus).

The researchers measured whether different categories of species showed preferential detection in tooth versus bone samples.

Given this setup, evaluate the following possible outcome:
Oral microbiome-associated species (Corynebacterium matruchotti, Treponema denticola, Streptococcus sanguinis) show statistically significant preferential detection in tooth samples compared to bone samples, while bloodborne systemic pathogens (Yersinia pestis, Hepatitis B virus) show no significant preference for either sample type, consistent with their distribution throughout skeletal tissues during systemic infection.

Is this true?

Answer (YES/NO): NO